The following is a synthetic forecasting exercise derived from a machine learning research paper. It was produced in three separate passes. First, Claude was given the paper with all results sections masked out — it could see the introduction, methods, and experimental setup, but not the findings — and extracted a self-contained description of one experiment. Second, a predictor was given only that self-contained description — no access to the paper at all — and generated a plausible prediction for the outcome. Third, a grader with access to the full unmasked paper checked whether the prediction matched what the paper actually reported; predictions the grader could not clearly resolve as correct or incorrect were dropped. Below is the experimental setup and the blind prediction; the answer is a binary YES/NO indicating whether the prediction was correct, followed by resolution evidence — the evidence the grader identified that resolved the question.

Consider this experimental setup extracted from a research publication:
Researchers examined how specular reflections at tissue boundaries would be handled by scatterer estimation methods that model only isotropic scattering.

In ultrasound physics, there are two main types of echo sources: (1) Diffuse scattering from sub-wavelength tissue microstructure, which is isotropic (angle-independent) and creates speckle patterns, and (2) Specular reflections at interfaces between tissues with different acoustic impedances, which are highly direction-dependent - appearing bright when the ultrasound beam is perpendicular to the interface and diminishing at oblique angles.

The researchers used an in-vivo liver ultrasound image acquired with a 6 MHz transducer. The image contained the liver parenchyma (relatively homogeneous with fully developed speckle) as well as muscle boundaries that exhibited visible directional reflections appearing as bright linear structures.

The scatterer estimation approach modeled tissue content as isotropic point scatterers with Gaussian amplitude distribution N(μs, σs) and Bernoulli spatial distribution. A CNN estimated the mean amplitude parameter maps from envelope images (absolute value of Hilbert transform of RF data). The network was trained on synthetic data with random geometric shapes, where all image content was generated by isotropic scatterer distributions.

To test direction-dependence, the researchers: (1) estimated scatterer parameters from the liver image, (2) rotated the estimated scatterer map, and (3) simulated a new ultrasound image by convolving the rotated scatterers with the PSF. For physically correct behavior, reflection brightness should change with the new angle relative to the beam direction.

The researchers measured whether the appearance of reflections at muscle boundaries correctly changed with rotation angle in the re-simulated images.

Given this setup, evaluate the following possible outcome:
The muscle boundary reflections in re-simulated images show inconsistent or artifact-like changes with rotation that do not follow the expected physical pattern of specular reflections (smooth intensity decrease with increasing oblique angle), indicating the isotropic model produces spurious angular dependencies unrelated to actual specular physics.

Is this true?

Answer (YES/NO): NO